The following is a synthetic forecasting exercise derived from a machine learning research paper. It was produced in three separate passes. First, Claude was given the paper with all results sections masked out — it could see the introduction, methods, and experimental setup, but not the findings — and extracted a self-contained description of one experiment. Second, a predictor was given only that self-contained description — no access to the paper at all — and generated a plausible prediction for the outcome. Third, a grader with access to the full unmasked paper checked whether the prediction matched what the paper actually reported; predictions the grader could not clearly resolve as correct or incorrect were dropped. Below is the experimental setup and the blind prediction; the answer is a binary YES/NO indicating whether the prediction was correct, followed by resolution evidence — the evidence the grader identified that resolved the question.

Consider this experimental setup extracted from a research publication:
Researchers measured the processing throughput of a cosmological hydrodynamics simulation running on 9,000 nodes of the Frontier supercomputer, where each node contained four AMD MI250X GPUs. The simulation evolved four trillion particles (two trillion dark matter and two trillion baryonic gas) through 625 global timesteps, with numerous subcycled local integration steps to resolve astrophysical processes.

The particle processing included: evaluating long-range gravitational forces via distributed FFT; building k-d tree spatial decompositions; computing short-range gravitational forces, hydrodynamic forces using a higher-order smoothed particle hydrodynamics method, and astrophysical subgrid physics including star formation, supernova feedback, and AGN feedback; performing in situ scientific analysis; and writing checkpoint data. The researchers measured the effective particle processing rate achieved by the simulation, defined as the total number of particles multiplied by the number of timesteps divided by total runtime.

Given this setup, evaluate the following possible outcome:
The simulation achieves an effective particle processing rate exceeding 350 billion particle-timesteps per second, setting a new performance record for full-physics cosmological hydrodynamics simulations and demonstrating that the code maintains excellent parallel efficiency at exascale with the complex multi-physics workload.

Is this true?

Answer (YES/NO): NO